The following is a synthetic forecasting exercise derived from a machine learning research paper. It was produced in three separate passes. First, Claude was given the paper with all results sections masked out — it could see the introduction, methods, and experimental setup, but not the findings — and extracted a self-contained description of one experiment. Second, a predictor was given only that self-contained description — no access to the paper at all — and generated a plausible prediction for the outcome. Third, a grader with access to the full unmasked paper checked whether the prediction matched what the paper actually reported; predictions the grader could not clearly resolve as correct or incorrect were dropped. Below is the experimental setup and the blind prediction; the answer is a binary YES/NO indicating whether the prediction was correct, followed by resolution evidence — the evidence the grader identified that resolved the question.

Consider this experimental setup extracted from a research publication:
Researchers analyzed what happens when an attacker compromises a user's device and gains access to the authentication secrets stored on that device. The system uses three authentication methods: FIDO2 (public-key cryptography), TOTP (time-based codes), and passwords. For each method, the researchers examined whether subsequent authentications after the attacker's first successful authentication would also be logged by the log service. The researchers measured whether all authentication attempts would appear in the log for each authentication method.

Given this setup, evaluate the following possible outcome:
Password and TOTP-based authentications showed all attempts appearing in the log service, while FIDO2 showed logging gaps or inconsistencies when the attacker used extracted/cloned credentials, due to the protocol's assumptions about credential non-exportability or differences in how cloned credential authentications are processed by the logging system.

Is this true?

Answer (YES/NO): NO